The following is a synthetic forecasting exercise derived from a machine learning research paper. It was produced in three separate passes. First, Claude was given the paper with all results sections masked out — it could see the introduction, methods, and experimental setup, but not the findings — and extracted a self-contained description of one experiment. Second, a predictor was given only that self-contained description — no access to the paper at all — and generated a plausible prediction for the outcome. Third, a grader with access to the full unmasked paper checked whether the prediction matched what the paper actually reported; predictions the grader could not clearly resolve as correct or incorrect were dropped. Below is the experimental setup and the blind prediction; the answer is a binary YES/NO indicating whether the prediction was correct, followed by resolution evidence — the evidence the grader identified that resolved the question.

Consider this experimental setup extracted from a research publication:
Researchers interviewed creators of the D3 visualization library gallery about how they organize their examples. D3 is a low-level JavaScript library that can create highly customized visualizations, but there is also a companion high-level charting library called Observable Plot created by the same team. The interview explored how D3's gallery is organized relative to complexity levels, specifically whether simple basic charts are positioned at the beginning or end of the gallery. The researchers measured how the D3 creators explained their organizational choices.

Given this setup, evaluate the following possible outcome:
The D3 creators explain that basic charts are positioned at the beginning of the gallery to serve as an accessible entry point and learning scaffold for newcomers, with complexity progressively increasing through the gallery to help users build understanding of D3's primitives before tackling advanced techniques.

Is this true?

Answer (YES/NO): NO